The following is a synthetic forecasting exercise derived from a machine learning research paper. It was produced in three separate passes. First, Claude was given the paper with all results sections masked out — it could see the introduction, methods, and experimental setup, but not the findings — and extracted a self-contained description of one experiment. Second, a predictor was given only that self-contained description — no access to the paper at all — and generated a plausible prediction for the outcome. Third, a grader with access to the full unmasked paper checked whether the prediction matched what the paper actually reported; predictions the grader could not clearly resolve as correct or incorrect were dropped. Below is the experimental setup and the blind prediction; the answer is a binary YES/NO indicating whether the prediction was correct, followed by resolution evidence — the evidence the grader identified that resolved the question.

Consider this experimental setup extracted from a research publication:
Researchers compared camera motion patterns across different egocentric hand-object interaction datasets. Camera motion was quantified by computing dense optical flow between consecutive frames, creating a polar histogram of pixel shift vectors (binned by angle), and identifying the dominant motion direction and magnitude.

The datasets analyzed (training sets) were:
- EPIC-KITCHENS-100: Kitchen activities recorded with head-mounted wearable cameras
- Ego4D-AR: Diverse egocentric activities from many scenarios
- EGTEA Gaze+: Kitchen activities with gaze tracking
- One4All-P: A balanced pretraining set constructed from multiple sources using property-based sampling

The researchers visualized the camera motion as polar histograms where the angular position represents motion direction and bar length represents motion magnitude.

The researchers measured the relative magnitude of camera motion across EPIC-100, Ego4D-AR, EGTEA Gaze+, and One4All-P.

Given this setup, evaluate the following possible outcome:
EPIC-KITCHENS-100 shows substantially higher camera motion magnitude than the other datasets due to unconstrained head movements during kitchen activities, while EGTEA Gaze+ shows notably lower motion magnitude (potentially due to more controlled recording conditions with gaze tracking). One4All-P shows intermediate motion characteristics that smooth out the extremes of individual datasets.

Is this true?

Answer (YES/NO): NO